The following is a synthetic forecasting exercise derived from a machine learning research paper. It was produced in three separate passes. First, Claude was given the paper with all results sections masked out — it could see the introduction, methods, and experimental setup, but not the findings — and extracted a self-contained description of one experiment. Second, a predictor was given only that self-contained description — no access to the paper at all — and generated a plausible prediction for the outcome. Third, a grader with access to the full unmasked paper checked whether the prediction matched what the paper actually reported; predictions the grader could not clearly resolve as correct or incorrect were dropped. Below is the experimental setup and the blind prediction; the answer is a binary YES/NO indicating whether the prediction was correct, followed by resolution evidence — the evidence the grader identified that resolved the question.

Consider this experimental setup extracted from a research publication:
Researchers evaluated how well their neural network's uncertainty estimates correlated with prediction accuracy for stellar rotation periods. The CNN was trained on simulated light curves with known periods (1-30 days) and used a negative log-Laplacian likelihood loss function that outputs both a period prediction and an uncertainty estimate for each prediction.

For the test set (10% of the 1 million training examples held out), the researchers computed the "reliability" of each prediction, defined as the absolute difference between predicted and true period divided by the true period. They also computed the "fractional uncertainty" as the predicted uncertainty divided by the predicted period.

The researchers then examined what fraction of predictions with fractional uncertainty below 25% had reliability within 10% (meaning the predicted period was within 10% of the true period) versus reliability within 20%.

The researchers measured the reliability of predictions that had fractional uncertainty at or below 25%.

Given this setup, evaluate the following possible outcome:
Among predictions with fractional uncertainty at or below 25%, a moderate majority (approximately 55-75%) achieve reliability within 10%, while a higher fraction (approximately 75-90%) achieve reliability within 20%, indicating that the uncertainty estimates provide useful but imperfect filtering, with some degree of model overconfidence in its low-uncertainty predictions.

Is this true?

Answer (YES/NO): YES